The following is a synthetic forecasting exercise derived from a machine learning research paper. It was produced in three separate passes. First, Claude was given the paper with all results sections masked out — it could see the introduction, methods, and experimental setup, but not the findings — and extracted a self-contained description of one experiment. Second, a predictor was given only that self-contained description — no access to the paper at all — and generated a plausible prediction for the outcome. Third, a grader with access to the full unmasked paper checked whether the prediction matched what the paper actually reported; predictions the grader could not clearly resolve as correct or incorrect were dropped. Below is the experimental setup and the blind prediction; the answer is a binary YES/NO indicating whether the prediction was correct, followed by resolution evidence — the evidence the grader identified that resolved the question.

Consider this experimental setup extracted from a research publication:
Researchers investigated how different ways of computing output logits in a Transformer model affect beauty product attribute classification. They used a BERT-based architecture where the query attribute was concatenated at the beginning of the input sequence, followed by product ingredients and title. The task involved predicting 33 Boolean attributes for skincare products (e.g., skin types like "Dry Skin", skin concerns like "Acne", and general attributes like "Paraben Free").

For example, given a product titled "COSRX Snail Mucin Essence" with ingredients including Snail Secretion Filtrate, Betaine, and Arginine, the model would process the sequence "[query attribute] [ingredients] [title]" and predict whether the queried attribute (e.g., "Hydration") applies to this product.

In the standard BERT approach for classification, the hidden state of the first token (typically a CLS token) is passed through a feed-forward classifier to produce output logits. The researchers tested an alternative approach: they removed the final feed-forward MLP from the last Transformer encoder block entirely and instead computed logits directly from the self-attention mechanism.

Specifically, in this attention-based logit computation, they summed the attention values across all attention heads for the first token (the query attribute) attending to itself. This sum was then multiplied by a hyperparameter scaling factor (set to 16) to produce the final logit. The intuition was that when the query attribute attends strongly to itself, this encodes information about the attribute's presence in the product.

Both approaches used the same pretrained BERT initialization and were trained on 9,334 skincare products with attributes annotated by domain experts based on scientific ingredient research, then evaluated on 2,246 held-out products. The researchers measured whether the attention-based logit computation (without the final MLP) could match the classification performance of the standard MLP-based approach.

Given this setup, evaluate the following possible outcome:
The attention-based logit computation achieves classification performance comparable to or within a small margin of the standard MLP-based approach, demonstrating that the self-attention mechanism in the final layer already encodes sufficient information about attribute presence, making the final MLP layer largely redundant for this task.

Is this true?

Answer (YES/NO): YES